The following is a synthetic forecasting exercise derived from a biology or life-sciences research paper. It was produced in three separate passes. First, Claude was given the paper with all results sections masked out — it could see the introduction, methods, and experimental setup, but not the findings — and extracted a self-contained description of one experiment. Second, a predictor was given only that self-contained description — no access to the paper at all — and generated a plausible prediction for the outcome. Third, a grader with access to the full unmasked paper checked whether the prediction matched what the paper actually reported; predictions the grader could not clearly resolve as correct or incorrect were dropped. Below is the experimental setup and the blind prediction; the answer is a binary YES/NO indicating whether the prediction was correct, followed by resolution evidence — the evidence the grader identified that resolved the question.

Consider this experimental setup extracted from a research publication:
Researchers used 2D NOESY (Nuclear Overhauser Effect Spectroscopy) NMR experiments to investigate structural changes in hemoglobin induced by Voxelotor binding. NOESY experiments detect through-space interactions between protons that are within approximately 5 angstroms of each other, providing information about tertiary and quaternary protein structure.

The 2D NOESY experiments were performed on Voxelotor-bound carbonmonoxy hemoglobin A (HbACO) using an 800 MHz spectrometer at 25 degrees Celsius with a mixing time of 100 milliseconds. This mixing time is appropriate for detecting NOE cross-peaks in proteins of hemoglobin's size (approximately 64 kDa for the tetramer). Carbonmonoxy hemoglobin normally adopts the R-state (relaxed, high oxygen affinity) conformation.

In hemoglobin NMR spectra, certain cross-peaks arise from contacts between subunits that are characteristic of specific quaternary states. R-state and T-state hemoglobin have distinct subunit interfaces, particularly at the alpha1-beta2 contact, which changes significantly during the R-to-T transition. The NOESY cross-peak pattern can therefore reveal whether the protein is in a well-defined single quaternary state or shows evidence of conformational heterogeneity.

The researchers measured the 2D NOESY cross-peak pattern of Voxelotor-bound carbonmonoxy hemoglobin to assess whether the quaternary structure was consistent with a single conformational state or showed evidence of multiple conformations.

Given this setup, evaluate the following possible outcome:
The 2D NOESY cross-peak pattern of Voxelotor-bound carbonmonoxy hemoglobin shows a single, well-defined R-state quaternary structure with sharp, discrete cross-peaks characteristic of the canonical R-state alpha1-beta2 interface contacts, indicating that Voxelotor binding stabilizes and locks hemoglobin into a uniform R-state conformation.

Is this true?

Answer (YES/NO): NO